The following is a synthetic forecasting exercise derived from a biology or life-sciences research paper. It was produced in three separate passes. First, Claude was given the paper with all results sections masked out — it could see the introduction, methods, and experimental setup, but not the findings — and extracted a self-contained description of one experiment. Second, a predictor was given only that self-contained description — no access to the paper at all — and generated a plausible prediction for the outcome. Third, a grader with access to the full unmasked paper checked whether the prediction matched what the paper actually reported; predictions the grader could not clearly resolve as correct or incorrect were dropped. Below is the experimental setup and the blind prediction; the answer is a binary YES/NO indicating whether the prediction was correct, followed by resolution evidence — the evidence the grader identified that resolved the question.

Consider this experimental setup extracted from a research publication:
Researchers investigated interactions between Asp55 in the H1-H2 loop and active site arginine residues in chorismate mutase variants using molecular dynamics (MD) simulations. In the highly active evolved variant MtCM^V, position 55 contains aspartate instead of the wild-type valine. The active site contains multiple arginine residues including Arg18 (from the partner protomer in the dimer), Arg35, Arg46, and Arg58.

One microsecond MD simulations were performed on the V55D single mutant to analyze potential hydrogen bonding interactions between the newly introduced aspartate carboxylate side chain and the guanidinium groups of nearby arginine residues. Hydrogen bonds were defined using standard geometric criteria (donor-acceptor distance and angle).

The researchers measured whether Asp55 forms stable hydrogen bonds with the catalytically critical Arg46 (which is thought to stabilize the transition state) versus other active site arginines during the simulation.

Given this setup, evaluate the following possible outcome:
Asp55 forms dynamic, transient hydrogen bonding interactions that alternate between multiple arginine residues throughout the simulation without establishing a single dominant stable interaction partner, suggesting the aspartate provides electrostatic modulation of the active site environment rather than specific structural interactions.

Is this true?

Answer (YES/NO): NO